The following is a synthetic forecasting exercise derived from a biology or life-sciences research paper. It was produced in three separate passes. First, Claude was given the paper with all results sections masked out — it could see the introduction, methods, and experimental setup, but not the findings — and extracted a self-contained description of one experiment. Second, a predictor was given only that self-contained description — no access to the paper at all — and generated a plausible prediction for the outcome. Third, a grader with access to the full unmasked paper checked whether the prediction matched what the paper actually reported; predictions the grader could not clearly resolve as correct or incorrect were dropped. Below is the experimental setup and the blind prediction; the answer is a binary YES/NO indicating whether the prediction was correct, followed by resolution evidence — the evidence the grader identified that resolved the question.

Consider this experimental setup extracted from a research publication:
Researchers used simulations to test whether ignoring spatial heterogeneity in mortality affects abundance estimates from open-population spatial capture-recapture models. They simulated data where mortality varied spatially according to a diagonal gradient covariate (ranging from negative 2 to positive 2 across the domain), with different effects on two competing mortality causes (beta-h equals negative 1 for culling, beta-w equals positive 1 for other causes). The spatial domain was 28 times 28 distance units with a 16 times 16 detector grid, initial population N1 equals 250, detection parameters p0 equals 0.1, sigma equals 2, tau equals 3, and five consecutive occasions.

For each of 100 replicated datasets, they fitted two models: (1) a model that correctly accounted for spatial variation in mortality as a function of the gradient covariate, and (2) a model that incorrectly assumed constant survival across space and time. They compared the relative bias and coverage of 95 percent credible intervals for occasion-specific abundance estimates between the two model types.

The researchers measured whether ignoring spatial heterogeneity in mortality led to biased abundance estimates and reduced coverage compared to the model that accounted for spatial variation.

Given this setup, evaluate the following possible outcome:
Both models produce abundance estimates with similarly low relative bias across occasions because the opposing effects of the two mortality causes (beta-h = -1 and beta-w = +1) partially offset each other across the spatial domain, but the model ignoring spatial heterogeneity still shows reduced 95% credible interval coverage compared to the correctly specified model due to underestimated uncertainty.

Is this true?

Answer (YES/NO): NO